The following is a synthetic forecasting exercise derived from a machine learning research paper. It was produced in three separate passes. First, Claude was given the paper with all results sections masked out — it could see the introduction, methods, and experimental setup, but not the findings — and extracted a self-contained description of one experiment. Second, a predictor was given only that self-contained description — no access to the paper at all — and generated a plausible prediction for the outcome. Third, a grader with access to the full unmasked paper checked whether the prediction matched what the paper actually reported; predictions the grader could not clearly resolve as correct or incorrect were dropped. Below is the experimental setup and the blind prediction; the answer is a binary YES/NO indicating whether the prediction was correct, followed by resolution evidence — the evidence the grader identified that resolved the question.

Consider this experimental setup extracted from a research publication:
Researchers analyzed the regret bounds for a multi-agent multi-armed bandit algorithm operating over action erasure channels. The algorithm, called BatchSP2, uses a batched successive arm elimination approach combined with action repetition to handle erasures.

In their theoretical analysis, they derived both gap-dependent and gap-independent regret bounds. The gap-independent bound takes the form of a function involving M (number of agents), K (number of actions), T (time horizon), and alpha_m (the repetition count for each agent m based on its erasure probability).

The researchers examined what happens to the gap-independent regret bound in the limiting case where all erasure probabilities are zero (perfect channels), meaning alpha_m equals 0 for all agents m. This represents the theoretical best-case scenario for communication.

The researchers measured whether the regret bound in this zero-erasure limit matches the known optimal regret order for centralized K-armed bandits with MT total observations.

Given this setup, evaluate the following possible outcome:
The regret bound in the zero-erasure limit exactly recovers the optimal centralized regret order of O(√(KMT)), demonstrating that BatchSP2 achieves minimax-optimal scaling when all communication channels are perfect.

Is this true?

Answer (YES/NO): NO